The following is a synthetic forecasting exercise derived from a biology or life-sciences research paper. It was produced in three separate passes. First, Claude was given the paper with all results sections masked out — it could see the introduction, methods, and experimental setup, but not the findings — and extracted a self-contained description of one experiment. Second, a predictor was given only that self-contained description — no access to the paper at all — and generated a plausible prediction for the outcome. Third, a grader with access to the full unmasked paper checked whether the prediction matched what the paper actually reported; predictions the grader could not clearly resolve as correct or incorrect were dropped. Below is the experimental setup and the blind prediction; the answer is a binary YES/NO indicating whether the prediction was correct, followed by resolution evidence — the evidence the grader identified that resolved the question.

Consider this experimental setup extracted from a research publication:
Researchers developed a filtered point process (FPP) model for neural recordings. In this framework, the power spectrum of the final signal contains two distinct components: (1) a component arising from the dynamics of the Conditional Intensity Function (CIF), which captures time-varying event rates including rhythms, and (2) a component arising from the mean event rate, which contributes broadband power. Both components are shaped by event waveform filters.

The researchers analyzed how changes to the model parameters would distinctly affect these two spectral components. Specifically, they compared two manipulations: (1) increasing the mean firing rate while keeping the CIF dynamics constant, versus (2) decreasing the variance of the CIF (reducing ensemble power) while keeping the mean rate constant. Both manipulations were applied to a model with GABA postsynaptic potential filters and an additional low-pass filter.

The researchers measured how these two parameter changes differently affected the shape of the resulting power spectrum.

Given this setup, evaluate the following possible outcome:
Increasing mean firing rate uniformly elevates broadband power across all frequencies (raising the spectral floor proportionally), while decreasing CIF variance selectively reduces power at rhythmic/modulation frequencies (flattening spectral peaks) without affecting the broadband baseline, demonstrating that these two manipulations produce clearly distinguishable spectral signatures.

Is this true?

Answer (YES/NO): NO